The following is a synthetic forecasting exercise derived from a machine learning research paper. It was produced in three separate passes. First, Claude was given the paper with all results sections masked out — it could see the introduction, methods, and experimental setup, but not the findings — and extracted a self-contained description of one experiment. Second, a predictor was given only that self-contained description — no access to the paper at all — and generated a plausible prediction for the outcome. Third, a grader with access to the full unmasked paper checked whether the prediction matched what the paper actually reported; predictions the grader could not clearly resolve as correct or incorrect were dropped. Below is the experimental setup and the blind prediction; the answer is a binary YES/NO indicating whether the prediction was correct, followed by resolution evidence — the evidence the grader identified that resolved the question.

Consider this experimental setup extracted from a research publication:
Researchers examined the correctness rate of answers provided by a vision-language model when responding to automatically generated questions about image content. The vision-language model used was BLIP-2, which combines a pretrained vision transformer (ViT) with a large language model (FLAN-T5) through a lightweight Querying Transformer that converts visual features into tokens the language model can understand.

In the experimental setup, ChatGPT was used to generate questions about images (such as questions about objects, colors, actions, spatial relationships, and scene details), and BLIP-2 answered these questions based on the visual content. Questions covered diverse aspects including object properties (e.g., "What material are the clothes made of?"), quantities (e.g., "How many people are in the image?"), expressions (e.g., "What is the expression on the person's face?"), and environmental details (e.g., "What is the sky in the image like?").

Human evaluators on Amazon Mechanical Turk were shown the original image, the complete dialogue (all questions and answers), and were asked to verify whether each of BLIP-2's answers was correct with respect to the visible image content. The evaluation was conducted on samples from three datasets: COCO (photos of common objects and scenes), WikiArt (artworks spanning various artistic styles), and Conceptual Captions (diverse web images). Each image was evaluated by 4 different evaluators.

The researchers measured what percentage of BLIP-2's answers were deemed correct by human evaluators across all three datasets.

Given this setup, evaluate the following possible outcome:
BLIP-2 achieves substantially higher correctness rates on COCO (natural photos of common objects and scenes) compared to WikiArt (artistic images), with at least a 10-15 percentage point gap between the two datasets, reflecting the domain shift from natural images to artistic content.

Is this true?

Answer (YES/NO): NO